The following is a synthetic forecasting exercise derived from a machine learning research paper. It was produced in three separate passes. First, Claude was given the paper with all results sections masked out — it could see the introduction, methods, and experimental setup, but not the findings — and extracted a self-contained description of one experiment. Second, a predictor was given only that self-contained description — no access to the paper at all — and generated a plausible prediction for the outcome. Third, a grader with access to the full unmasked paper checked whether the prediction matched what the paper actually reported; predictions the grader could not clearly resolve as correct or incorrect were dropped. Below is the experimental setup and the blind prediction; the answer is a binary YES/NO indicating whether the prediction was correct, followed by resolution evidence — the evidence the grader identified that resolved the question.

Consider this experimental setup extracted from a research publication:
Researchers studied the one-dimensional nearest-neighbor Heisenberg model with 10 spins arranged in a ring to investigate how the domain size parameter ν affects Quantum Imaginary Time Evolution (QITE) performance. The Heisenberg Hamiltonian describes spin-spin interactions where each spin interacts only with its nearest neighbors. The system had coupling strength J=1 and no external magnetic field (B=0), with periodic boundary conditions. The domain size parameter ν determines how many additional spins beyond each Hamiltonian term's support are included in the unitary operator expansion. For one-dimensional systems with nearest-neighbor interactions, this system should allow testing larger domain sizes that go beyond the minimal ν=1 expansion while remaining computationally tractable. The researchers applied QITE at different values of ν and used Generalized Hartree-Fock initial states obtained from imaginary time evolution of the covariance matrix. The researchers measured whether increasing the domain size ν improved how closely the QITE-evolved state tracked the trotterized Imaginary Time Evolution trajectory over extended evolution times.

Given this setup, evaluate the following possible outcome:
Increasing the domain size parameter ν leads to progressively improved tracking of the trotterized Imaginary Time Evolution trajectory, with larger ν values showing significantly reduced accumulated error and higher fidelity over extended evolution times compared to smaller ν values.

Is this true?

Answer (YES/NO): YES